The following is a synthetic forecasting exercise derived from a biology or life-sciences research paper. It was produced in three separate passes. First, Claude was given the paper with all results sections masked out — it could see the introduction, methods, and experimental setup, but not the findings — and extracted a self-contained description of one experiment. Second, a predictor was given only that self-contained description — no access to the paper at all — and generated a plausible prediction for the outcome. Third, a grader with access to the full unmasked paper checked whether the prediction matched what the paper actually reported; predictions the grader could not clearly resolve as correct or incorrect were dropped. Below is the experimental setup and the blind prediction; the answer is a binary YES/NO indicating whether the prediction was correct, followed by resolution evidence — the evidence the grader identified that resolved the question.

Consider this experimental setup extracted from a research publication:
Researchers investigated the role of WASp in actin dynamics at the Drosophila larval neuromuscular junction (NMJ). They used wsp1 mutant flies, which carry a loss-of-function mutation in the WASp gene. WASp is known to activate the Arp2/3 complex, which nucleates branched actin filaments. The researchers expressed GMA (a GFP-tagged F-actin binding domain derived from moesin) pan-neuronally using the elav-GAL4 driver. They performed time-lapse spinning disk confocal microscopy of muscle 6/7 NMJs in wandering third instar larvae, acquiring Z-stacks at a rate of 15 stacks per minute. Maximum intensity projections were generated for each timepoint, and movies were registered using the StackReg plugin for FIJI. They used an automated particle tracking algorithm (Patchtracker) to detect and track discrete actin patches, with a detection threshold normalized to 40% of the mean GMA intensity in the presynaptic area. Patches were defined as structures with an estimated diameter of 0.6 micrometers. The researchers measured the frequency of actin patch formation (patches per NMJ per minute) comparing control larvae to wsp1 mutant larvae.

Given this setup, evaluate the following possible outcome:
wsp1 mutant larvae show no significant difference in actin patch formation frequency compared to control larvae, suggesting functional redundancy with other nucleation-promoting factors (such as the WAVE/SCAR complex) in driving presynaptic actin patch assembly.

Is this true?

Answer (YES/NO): NO